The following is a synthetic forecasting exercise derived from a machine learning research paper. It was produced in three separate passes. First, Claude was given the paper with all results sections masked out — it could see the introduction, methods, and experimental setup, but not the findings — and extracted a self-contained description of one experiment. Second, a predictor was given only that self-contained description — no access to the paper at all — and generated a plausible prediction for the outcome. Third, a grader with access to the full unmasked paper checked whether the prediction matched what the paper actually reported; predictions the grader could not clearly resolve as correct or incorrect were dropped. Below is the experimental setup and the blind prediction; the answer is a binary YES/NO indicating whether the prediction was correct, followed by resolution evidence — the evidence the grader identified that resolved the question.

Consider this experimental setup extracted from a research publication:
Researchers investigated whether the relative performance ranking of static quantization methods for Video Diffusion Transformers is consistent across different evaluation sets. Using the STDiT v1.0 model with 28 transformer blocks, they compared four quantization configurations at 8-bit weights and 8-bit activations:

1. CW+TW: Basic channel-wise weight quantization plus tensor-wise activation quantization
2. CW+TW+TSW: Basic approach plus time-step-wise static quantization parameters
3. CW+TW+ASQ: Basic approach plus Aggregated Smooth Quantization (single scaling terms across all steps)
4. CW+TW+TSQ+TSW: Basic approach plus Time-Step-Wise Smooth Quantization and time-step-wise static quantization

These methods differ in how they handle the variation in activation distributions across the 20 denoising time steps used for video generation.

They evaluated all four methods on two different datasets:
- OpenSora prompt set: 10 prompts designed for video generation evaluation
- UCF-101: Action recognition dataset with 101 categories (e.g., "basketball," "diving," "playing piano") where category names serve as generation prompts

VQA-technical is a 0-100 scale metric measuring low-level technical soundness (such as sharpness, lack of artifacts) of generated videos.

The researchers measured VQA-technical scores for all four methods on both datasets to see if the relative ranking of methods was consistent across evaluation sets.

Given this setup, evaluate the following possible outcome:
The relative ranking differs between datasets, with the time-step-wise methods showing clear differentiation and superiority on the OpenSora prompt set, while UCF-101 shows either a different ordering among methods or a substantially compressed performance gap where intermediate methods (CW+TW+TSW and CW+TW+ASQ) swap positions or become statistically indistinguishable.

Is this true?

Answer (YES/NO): NO